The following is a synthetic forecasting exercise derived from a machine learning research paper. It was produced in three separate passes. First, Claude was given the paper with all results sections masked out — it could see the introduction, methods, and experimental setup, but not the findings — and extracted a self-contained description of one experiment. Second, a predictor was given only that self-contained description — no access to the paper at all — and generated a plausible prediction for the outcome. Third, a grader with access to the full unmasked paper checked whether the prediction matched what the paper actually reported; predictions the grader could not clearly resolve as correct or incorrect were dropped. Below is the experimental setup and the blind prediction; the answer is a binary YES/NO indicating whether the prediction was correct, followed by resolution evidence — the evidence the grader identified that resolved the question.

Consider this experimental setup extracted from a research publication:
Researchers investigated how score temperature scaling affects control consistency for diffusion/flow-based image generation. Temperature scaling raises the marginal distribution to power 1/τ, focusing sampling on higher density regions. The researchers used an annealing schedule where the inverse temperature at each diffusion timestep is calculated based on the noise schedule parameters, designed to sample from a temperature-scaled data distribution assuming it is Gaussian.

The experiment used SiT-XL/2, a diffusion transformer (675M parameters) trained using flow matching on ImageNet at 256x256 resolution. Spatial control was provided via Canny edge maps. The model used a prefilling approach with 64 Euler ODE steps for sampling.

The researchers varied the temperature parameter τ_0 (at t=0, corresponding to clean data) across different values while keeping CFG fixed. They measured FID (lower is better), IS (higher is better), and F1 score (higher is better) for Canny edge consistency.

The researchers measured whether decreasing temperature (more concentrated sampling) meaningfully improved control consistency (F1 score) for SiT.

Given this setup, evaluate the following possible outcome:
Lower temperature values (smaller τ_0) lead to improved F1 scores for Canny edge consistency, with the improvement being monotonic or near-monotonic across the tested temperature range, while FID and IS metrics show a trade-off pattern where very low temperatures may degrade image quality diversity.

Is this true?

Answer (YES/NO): NO